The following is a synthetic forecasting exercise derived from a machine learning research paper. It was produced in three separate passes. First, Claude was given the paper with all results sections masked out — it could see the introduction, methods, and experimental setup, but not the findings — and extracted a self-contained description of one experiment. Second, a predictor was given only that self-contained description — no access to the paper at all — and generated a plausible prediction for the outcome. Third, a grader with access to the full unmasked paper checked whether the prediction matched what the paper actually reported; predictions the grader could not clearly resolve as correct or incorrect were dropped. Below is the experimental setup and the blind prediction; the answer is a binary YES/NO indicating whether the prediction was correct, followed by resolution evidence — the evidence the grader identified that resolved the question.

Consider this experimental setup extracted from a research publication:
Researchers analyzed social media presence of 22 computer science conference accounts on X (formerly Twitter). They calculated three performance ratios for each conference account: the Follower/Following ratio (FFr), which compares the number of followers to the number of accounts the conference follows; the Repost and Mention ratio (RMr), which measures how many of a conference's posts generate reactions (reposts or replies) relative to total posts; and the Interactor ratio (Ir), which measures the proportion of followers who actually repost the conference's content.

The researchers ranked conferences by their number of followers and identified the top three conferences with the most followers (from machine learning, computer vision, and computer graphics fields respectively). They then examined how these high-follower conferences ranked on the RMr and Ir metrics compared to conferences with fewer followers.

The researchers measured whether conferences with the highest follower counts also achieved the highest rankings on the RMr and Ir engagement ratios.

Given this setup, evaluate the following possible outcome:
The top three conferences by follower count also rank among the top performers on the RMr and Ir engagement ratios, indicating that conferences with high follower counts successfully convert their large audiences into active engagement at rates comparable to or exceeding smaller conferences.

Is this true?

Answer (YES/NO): NO